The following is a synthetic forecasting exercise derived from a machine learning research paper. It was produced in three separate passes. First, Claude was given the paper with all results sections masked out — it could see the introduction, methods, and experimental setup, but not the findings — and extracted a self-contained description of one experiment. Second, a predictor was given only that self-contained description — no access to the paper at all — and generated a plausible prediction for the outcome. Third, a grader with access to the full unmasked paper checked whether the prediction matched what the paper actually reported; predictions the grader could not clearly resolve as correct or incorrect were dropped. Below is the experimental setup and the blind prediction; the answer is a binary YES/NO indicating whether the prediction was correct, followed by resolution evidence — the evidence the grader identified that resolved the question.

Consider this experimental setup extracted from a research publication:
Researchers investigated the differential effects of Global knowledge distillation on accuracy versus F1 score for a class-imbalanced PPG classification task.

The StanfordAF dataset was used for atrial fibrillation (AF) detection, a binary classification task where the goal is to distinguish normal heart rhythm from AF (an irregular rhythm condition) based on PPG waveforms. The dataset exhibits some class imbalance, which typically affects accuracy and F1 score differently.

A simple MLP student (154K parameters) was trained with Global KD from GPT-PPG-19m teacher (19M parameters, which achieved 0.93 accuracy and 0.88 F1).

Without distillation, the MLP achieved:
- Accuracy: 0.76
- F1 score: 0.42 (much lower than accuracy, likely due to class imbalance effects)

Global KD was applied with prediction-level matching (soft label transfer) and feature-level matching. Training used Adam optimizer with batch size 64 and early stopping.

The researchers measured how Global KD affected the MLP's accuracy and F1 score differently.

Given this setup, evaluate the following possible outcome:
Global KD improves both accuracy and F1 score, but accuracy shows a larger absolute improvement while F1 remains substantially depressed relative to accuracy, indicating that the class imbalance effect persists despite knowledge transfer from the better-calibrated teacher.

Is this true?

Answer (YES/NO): NO